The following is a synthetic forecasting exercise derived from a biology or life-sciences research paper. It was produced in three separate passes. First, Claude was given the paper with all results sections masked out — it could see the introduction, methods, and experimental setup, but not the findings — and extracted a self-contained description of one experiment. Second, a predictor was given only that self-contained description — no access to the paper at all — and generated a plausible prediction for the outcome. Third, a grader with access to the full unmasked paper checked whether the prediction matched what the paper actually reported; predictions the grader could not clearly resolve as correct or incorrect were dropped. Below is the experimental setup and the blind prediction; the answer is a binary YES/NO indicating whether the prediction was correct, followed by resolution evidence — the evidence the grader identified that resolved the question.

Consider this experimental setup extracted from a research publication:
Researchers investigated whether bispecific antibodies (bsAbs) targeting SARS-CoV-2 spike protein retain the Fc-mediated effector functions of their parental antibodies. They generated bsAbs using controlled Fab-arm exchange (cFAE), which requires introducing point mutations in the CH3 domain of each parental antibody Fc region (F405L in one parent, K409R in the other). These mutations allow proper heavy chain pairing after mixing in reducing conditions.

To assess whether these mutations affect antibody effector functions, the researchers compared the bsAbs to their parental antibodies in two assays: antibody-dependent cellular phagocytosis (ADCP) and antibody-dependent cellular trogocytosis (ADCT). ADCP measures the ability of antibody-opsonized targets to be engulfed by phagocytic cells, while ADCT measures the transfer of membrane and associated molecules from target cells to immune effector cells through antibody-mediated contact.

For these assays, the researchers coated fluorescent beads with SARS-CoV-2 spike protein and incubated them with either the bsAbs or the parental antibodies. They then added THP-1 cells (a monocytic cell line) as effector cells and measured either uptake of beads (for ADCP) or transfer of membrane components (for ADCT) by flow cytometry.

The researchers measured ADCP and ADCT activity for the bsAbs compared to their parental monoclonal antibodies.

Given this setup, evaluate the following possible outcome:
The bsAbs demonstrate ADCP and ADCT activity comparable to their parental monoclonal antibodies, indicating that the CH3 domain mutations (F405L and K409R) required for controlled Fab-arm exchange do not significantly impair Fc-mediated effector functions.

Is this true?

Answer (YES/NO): YES